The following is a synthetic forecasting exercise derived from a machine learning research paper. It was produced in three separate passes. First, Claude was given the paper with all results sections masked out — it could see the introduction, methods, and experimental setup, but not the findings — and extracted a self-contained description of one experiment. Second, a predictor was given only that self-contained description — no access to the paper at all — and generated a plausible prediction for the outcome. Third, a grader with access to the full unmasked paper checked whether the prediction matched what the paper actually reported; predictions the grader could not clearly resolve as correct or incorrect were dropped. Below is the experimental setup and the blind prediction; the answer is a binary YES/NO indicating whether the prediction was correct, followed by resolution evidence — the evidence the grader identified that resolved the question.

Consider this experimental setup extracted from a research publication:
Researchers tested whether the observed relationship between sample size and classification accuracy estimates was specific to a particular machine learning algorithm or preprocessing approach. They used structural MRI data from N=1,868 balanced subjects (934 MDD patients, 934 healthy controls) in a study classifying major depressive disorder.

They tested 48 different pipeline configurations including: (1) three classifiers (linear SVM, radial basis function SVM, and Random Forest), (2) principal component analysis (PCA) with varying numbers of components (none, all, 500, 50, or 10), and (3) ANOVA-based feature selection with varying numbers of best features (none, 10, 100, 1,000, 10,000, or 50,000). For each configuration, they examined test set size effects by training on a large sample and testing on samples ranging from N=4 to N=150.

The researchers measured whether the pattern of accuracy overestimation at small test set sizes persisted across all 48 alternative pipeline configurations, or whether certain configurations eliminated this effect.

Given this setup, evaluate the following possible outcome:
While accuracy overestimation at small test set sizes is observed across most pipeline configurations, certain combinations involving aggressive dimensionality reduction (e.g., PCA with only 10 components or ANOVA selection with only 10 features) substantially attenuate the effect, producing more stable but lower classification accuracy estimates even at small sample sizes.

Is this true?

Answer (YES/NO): NO